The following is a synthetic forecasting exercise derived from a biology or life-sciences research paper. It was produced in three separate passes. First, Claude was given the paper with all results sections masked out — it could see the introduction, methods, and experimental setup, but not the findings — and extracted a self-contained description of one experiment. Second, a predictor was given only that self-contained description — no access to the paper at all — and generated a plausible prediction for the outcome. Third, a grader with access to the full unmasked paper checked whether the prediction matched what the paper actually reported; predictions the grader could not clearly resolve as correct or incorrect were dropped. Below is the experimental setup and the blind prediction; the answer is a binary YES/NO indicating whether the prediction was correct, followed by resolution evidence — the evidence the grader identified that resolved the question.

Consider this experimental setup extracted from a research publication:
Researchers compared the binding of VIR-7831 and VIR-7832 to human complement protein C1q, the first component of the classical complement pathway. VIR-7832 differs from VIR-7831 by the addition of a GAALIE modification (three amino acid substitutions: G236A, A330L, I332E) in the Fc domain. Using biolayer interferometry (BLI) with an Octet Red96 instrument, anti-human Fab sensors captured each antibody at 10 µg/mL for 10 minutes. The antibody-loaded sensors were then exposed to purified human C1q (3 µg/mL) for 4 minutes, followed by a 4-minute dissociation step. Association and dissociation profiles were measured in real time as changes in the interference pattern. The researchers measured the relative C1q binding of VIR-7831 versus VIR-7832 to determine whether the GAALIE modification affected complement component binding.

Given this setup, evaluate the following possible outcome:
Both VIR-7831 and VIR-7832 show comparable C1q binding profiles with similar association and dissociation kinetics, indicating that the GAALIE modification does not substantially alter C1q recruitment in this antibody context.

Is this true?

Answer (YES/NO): NO